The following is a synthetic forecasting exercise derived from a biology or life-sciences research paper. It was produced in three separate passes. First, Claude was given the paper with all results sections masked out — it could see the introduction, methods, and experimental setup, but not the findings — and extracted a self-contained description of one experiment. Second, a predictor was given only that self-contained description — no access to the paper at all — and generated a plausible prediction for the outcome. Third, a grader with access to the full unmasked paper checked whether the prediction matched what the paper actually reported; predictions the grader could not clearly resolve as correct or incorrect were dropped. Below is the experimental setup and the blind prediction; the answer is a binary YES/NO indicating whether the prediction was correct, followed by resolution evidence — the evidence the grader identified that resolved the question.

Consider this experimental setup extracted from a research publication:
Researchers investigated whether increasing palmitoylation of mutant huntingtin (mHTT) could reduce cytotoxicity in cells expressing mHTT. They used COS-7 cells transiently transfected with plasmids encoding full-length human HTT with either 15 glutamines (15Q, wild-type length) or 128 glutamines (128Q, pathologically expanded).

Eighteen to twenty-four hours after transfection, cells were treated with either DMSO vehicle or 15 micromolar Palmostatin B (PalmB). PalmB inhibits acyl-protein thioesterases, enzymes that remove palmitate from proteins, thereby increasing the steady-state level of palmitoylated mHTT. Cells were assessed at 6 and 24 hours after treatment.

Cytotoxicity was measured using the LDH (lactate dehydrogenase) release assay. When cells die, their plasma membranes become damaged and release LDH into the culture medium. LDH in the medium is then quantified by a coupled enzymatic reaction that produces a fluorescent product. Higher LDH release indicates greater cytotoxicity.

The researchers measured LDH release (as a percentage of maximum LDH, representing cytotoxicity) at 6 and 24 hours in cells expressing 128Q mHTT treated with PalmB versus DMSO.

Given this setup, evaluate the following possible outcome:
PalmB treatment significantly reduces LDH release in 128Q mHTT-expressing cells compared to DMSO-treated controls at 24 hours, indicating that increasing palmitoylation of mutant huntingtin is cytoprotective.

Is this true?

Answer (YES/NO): YES